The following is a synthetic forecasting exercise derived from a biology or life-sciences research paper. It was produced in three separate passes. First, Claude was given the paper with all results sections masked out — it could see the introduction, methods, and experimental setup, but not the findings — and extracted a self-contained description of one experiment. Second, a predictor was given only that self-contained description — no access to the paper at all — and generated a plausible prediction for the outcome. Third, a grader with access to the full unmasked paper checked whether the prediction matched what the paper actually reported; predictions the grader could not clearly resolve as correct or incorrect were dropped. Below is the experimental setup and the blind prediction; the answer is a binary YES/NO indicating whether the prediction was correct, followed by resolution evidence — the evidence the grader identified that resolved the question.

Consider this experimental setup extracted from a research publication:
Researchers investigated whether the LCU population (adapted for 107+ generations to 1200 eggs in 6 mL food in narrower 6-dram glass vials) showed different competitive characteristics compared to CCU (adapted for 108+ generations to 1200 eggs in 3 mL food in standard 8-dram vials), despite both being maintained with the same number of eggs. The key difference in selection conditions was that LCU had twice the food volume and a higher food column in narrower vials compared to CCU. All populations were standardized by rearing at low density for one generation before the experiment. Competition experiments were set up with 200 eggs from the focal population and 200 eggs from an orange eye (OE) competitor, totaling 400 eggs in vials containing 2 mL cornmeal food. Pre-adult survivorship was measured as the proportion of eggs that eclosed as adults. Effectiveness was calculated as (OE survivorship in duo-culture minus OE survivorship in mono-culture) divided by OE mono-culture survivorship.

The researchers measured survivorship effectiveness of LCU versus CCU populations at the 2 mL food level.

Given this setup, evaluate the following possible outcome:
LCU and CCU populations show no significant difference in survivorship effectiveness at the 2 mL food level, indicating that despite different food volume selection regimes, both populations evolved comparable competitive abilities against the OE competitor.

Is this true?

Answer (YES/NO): YES